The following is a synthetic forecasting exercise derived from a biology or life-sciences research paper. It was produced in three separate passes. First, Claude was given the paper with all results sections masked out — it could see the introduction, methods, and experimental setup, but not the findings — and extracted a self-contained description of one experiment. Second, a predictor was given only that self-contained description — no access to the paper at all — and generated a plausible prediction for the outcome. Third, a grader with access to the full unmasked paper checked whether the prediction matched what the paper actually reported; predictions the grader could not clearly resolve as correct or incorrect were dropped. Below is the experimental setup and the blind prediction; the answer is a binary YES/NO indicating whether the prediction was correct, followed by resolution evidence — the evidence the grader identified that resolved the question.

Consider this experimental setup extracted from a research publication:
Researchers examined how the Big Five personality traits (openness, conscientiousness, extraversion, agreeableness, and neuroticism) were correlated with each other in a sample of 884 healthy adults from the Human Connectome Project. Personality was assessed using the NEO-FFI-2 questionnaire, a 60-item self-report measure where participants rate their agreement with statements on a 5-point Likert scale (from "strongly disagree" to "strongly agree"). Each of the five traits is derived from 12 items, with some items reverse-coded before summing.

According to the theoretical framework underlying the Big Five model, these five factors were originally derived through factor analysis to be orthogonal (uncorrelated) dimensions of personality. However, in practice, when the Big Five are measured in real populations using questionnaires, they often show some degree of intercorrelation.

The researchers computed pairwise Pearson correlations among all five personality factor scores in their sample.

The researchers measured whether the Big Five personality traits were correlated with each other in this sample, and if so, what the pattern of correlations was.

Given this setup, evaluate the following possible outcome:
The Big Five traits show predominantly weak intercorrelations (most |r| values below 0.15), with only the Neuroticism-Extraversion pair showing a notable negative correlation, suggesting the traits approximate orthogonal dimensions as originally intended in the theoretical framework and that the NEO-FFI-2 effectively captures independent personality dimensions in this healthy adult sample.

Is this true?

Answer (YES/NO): NO